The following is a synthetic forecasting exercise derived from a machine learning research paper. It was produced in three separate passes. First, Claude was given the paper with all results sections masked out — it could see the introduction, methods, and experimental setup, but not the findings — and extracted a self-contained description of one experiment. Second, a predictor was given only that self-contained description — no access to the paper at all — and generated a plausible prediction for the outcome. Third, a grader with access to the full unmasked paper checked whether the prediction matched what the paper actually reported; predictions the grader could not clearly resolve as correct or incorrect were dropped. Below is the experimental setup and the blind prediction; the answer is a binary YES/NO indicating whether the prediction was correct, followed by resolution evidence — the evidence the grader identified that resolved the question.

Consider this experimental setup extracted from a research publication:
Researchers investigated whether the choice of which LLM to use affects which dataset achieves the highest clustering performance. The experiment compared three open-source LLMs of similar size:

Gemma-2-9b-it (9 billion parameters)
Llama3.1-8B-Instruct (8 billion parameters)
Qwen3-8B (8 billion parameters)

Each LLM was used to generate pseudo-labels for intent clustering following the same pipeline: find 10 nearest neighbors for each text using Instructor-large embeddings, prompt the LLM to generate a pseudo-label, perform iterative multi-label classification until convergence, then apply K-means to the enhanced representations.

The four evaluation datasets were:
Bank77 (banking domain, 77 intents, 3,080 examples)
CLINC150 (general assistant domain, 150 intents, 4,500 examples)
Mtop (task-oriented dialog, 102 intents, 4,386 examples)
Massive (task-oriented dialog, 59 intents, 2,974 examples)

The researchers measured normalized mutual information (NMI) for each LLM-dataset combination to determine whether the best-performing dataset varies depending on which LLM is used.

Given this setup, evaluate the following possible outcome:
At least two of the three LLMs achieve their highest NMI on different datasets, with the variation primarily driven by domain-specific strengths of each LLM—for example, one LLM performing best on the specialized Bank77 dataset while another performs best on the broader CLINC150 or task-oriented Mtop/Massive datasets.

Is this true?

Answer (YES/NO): NO